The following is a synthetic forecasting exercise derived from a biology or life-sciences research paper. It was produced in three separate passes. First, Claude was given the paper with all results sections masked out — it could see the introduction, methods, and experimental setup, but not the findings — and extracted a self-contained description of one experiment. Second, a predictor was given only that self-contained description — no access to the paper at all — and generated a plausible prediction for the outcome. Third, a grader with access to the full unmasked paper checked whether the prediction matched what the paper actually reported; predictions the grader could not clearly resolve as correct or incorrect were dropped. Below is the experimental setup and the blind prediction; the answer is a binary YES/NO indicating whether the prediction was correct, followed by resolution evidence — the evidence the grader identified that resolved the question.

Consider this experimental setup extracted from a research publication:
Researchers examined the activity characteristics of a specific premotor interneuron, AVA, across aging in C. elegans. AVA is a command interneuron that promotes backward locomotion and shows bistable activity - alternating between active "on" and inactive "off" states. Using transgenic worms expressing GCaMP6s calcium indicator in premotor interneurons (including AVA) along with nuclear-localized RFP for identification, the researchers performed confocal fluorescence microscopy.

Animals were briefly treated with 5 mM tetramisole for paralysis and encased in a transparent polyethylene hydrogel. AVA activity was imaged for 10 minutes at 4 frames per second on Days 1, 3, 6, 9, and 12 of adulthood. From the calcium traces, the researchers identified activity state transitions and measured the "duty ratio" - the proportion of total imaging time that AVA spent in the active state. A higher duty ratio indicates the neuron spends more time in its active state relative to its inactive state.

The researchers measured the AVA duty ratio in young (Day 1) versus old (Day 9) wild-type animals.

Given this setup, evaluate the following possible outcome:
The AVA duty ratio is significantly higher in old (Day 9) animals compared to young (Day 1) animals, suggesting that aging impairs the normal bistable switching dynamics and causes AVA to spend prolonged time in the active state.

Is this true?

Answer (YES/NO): YES